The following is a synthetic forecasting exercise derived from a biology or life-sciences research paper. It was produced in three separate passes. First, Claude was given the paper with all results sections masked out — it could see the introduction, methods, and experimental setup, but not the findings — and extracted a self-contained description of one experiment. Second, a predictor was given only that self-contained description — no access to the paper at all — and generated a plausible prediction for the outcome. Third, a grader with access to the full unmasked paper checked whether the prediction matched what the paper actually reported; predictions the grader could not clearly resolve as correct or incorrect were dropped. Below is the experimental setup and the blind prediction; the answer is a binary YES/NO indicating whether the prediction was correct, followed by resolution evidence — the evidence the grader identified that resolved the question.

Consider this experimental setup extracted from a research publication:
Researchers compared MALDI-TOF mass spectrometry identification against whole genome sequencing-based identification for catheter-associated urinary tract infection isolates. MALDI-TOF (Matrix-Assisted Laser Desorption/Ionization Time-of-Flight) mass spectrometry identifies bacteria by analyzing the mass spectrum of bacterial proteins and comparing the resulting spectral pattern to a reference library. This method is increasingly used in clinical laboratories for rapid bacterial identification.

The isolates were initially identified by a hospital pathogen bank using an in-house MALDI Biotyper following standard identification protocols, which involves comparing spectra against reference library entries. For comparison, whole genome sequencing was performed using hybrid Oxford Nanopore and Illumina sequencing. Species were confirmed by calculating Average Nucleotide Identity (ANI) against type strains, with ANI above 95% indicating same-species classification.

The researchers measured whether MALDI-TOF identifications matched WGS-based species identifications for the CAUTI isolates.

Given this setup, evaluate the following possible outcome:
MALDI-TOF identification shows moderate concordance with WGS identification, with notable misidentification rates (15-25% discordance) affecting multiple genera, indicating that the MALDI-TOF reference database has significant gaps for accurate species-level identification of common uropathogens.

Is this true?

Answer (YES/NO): NO